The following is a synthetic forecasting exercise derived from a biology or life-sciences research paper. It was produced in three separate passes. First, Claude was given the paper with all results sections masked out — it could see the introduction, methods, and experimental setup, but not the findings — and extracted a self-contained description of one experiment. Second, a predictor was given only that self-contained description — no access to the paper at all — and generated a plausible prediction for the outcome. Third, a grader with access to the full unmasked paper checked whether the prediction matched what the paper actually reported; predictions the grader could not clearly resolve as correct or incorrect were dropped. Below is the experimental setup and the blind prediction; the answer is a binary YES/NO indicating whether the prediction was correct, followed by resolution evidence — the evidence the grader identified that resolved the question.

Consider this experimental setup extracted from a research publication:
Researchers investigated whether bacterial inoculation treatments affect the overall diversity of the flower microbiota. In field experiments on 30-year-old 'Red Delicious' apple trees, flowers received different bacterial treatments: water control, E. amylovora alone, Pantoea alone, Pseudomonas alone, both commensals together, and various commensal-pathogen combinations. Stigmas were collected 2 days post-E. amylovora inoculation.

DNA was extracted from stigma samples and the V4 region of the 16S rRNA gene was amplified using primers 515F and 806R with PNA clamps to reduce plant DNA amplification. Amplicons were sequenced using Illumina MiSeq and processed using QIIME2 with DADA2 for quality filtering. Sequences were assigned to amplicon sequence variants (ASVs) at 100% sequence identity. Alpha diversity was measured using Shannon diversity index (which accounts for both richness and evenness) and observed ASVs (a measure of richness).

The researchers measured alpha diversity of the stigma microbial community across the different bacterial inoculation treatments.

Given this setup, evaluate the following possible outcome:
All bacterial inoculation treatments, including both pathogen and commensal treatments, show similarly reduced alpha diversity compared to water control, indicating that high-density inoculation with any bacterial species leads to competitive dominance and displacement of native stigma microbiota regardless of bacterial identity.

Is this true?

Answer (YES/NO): NO